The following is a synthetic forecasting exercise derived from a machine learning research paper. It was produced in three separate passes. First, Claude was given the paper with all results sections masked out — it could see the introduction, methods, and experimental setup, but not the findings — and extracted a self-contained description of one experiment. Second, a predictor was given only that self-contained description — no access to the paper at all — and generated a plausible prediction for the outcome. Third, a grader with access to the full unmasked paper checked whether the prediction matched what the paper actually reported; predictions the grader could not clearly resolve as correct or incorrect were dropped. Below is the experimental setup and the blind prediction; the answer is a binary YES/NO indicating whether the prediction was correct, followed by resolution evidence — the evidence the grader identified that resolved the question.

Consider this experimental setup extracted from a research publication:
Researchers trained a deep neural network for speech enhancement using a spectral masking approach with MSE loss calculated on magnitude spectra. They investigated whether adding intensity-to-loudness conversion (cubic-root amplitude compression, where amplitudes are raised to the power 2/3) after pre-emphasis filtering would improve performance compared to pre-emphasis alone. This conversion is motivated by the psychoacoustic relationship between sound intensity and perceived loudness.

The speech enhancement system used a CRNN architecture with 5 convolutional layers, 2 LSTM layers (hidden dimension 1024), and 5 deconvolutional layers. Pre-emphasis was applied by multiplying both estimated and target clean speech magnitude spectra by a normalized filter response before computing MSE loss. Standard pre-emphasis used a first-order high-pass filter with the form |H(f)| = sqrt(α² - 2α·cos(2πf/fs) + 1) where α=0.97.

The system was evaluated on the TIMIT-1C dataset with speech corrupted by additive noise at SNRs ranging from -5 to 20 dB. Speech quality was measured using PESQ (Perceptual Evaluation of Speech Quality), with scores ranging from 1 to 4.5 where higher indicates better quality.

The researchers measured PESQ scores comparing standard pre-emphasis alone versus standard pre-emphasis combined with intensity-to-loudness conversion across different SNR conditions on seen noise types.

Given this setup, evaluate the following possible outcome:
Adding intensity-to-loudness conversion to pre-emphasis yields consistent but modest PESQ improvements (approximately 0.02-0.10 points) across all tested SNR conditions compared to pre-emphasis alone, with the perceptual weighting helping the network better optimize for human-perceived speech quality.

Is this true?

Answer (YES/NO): YES